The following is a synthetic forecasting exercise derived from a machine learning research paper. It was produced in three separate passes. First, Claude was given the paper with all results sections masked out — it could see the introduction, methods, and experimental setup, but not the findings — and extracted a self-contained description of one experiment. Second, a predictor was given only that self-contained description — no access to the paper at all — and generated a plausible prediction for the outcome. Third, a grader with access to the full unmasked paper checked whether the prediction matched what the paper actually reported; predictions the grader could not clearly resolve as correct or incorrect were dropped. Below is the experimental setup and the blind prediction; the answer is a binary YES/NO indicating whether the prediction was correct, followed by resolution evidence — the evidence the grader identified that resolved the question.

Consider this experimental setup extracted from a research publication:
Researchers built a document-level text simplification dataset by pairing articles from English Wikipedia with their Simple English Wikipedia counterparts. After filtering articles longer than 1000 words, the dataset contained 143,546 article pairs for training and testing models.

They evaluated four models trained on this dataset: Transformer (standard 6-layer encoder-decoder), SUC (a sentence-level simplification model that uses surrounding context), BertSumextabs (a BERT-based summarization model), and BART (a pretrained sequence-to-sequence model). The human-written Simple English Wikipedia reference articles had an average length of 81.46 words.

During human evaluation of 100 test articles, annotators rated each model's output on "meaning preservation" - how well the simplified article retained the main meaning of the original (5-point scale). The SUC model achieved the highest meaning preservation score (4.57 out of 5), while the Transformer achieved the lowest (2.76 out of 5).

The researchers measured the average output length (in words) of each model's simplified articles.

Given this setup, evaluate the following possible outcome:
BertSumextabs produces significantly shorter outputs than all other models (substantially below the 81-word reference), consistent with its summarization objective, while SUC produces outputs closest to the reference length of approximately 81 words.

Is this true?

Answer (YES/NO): NO